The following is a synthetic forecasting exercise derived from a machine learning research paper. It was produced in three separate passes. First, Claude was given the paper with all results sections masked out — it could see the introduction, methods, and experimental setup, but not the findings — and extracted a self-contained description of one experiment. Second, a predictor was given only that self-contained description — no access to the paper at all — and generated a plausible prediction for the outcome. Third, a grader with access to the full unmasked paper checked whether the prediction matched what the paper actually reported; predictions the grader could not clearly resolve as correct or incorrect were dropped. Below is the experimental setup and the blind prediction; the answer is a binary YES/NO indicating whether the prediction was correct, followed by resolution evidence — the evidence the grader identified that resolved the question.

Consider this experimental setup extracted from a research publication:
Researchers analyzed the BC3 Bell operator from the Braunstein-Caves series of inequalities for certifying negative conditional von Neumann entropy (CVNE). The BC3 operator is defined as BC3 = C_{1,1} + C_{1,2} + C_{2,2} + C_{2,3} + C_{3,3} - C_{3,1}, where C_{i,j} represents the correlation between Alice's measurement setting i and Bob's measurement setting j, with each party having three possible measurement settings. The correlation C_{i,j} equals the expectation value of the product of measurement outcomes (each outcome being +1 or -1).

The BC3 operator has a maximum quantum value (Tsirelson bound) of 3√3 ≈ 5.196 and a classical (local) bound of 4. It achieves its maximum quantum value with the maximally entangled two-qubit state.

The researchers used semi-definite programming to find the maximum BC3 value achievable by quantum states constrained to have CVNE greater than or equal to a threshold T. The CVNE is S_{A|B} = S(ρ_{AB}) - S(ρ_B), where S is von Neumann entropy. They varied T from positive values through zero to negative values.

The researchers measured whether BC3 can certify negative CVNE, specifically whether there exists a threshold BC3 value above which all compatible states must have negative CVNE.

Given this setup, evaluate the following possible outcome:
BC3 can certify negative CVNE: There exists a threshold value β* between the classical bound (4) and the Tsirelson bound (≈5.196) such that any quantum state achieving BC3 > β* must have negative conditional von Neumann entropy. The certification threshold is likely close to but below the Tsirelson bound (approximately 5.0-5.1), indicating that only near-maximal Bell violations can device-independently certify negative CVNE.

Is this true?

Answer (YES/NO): NO